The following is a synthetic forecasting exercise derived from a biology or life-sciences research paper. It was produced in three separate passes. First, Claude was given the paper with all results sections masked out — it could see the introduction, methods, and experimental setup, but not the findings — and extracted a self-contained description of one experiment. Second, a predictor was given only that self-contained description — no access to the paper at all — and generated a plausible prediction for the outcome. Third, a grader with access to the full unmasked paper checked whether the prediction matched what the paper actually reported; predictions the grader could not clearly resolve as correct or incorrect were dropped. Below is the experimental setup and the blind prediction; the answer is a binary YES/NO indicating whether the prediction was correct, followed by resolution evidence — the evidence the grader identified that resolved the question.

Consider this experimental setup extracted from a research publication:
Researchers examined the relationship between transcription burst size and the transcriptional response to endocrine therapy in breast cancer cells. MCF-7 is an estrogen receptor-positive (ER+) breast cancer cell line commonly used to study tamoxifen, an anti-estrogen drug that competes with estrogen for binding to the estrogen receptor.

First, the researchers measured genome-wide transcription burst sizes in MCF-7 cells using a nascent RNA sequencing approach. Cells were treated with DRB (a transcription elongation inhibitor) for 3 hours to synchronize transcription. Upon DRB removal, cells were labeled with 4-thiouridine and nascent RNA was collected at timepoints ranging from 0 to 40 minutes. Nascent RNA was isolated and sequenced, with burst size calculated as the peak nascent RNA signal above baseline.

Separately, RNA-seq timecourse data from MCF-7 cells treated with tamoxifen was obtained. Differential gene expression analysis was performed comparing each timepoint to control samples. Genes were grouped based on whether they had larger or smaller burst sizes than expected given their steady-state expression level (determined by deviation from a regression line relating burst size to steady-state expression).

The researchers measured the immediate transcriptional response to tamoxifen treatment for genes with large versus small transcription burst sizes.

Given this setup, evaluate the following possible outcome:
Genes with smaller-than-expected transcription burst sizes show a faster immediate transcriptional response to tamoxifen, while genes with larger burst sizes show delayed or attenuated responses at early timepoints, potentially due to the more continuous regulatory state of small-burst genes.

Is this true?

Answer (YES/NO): NO